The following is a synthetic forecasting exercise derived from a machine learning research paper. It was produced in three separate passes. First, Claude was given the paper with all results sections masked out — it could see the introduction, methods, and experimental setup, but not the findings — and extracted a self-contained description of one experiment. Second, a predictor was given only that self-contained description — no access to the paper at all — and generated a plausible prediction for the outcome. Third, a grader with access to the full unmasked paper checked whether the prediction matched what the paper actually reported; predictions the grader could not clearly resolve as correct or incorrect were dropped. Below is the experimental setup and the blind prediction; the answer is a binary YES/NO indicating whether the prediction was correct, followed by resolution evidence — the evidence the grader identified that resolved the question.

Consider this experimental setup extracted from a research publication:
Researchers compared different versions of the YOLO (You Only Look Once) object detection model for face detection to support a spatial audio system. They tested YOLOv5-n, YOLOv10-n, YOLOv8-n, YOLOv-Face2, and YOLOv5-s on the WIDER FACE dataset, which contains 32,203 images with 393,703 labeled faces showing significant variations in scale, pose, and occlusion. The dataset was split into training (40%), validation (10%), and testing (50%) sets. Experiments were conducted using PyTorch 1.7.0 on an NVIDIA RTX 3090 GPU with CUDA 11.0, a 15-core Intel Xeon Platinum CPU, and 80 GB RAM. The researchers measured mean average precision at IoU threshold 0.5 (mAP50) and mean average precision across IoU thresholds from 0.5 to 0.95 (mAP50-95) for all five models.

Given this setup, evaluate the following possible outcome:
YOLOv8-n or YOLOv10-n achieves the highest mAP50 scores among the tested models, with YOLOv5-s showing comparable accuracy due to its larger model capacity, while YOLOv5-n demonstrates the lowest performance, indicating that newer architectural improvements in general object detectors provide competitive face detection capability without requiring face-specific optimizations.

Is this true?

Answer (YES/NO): NO